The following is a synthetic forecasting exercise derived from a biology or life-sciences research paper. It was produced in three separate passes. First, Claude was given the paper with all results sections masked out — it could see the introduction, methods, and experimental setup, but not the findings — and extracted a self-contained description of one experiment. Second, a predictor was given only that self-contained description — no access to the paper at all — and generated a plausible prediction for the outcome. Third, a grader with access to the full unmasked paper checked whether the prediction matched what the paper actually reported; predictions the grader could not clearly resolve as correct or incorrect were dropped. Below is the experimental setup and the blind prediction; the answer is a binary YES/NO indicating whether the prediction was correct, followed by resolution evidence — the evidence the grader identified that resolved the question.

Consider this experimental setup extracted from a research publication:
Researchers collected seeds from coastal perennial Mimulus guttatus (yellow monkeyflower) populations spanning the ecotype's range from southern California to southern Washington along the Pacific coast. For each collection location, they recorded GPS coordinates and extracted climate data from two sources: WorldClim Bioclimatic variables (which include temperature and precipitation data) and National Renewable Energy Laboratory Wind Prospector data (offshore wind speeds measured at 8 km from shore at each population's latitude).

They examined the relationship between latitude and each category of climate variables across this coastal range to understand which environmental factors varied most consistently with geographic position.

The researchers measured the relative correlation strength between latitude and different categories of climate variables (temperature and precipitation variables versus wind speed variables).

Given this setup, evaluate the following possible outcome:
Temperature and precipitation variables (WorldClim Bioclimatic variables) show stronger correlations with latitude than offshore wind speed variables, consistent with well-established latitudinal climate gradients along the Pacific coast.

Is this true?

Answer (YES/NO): YES